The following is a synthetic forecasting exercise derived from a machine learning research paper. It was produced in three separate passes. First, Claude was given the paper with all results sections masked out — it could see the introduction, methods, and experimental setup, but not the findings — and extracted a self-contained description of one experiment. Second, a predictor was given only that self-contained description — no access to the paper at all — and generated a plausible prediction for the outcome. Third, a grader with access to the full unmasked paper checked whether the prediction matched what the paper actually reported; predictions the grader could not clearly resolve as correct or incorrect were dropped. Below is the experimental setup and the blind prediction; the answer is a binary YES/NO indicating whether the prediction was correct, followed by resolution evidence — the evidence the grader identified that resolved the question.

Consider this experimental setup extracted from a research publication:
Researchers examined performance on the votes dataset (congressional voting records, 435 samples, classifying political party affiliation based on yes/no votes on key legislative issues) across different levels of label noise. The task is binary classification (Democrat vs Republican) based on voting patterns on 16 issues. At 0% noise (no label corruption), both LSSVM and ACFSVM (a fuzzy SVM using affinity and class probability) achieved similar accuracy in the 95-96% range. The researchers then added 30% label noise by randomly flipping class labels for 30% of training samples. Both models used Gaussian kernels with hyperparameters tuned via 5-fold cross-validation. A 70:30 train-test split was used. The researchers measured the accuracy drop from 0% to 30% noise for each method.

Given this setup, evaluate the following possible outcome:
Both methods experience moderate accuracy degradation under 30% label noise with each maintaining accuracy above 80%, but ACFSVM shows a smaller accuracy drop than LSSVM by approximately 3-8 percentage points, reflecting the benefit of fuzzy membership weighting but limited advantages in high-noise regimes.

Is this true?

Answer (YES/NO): NO